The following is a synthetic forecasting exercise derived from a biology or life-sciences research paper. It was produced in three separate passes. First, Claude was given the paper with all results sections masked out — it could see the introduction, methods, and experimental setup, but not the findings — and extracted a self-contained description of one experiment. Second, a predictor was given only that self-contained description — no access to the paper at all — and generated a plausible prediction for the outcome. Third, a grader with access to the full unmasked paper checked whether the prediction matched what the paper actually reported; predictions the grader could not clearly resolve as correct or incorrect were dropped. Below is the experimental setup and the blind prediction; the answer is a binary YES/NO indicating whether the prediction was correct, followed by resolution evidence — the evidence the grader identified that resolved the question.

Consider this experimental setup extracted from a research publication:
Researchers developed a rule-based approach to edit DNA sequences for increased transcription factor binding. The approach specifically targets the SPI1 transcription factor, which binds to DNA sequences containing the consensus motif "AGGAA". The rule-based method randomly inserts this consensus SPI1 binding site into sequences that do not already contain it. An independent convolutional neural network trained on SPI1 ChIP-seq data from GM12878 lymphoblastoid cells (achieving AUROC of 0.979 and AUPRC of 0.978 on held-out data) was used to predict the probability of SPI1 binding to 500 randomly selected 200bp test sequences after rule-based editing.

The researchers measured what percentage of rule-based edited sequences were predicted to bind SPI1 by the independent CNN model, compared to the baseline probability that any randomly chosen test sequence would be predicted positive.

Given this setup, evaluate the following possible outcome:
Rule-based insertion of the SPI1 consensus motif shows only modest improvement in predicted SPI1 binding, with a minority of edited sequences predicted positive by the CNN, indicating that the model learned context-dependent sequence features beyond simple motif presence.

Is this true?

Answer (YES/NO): NO